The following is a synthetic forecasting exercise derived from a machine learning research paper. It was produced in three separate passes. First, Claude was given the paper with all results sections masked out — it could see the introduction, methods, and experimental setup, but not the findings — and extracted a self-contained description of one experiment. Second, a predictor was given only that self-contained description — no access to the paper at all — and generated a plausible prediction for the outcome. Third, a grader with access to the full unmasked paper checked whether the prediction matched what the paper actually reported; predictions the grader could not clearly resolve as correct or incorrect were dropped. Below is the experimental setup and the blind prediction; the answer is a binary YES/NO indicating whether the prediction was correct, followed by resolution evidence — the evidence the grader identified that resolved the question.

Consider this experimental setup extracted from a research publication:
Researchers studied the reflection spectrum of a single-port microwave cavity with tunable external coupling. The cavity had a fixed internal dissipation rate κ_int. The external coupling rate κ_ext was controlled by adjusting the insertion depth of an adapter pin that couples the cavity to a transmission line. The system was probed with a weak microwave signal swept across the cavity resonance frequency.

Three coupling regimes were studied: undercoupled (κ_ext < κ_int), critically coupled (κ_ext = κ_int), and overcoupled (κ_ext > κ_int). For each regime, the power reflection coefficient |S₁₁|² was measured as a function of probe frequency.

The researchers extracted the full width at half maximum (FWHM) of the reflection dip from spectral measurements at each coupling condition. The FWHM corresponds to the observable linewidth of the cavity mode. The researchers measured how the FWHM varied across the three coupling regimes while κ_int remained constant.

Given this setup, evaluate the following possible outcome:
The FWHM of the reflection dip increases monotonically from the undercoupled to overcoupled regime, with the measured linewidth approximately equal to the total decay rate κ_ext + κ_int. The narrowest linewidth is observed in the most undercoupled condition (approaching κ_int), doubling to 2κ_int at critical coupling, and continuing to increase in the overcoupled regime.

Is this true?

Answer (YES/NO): YES